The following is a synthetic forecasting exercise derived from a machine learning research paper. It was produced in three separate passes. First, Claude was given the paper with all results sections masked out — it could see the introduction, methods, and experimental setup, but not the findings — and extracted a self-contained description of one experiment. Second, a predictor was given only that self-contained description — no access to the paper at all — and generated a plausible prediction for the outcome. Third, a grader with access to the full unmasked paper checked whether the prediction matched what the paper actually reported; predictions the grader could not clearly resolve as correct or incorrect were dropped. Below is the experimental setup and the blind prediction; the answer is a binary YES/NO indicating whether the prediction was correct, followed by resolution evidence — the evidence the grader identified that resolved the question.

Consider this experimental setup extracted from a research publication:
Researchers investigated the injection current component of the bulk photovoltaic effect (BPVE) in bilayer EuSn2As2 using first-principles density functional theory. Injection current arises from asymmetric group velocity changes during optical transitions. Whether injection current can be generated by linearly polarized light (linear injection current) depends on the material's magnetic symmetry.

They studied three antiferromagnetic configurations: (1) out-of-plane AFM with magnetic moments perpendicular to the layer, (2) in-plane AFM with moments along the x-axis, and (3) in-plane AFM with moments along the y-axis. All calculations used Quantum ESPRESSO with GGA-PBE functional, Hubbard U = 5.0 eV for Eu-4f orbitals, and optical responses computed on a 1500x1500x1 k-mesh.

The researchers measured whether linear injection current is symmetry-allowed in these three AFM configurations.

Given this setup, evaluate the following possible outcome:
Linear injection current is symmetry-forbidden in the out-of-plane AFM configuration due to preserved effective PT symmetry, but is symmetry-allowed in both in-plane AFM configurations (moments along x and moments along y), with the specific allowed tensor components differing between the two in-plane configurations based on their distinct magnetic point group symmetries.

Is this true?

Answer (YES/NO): NO